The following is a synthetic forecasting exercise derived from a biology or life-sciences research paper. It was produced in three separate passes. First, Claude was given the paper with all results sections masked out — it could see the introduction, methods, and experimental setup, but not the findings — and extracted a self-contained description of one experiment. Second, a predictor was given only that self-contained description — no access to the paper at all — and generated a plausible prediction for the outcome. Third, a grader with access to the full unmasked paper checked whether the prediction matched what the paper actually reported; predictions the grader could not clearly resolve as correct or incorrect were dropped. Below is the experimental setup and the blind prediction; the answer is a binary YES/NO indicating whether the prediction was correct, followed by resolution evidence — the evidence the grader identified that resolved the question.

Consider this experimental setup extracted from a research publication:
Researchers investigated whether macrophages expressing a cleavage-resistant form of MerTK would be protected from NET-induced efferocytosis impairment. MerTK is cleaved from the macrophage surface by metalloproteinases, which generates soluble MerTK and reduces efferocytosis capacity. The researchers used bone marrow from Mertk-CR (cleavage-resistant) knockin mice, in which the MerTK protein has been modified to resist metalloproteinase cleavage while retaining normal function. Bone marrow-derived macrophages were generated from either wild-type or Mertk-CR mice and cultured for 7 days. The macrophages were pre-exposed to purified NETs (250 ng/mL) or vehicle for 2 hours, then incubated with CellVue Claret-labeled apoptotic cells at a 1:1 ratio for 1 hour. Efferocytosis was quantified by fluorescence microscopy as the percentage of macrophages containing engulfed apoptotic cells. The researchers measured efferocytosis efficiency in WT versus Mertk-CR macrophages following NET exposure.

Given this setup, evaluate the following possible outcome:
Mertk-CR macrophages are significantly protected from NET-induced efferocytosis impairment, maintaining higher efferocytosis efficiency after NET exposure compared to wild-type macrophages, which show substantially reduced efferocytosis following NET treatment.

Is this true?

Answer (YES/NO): YES